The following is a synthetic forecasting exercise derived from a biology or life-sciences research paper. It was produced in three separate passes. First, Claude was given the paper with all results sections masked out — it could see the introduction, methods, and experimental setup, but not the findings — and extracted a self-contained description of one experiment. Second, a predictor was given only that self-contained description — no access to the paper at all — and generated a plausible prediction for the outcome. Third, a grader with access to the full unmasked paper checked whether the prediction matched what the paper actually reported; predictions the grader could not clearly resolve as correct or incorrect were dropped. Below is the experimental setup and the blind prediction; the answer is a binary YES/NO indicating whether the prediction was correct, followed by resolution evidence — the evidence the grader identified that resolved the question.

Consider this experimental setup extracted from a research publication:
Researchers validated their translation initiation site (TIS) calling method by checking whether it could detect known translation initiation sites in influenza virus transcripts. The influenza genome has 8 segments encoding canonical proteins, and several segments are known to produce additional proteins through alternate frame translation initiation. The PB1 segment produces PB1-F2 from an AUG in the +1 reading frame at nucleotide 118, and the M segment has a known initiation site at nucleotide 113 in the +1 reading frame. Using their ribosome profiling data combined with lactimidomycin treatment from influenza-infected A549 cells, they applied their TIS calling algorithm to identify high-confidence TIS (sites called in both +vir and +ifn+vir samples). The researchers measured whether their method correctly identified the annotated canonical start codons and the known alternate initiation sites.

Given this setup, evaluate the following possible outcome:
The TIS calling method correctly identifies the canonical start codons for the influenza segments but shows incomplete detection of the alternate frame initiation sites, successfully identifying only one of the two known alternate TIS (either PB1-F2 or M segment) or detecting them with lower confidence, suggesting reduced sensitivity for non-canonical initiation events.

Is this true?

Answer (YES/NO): NO